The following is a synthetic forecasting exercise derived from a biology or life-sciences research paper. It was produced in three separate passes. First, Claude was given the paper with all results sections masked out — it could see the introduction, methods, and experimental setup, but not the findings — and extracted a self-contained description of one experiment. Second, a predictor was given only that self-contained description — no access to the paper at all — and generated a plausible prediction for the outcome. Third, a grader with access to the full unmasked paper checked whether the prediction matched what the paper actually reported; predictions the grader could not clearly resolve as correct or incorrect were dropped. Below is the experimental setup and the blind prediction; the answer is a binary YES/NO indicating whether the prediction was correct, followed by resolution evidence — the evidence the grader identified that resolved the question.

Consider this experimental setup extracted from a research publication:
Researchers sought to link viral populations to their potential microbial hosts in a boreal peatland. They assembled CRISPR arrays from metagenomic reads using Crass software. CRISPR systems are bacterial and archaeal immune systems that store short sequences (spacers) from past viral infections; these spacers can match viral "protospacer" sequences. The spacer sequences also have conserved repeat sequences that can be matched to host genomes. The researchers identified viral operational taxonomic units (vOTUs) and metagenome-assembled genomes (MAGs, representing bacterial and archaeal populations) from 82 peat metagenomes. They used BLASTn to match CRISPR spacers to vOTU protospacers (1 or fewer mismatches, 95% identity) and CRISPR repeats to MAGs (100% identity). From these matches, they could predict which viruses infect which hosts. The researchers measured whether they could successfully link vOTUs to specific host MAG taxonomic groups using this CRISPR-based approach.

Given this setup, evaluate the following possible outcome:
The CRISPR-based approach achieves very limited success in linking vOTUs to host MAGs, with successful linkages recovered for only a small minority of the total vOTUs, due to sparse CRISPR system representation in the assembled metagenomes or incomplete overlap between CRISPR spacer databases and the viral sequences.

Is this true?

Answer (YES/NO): NO